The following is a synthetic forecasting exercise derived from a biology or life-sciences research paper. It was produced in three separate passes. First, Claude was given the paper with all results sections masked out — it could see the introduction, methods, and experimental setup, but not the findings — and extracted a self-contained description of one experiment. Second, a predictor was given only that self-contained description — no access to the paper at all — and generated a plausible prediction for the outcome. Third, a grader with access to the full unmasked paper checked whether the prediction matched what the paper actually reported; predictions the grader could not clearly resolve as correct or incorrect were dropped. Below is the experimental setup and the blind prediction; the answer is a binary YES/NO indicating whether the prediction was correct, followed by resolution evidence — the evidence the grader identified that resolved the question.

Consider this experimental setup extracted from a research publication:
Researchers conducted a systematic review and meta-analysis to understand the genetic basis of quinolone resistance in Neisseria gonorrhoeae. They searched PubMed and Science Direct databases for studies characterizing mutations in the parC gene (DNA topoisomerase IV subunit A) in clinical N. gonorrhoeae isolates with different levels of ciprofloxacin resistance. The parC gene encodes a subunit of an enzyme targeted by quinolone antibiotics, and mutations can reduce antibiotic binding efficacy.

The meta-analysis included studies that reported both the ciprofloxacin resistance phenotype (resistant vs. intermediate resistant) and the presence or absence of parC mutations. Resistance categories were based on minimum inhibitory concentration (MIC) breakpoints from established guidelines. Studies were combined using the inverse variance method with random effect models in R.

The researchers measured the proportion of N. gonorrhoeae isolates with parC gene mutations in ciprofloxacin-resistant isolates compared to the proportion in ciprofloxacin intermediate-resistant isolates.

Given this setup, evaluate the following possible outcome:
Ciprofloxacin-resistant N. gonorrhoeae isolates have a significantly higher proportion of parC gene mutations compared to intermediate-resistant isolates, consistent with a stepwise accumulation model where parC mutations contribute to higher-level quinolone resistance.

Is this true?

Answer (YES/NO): YES